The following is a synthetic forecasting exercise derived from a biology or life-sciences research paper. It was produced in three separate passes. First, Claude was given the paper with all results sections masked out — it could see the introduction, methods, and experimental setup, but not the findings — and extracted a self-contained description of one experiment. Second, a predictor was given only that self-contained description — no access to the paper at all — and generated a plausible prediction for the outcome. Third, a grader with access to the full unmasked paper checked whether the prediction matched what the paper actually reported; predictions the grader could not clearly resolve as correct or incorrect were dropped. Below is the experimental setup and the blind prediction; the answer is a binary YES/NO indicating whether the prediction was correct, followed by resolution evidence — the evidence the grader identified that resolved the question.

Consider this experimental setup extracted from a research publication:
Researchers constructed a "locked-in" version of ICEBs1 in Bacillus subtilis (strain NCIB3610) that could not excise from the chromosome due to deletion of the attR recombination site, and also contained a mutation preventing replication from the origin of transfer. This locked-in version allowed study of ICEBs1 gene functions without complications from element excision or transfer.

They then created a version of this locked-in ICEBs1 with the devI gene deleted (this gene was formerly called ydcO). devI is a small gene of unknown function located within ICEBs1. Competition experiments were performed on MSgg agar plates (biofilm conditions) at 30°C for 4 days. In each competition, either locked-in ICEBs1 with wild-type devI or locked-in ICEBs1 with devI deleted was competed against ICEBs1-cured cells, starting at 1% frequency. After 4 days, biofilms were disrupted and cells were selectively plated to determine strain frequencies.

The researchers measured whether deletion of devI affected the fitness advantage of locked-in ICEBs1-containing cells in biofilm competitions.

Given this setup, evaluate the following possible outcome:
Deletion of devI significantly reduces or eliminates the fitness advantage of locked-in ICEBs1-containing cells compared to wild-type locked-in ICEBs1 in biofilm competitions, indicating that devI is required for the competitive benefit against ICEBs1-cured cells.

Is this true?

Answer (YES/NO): YES